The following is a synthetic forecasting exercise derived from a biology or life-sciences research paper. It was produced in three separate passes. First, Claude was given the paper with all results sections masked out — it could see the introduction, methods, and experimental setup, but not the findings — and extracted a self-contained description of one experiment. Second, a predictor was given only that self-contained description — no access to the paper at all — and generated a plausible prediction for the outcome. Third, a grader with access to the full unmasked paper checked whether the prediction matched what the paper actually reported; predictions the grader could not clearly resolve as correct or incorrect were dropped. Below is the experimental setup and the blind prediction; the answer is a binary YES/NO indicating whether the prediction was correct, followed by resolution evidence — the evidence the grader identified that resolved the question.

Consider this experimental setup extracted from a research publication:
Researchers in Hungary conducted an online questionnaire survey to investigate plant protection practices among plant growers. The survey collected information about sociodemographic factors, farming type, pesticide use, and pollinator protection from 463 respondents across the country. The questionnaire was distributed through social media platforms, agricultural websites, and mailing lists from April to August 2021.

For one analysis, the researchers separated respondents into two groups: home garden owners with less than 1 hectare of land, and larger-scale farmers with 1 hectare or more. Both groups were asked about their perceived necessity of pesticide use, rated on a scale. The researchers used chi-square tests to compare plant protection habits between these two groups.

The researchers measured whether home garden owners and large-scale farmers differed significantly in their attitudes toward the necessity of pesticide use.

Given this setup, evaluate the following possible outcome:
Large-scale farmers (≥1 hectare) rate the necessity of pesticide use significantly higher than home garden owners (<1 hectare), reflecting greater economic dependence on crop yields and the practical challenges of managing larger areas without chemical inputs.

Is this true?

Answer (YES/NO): NO